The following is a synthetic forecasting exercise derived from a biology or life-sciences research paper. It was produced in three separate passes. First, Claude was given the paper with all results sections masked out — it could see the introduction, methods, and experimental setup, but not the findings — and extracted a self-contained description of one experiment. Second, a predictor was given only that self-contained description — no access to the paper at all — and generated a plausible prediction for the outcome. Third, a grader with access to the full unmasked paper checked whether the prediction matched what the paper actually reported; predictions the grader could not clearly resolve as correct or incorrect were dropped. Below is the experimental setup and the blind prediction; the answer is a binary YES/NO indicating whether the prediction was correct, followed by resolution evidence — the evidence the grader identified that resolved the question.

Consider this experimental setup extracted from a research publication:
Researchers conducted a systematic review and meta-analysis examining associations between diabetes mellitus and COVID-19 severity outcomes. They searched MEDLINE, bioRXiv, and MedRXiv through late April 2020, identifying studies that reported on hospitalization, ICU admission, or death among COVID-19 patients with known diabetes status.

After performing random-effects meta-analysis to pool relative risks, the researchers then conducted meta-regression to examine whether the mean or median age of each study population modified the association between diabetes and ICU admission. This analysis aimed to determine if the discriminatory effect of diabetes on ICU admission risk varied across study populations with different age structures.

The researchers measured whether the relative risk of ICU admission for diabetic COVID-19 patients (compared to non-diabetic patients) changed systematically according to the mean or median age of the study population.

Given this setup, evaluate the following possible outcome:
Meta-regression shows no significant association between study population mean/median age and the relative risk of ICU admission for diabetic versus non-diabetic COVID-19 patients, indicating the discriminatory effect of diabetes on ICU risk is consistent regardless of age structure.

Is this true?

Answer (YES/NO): NO